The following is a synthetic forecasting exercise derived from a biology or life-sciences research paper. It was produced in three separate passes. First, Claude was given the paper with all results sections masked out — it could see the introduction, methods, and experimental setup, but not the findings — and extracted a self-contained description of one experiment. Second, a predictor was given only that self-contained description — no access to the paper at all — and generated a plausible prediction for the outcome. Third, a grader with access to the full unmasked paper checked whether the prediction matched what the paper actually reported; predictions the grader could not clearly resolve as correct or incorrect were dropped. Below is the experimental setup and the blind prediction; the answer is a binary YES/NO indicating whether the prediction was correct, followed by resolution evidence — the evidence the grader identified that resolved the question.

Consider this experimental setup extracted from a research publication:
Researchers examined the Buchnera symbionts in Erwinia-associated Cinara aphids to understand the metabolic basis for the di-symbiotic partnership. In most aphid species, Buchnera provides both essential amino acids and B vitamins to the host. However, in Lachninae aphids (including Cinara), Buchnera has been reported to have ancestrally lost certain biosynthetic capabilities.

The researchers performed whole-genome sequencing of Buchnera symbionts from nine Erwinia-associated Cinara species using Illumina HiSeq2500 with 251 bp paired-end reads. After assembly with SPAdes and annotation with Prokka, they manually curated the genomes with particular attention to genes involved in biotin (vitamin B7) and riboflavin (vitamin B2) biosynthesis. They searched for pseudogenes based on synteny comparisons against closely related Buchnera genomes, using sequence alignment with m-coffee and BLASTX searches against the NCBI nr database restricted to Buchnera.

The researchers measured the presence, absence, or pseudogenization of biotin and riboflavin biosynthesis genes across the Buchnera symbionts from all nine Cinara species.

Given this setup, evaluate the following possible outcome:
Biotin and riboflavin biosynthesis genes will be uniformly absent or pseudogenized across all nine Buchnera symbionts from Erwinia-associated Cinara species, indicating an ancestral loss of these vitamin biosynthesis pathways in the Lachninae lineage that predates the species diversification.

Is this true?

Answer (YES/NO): YES